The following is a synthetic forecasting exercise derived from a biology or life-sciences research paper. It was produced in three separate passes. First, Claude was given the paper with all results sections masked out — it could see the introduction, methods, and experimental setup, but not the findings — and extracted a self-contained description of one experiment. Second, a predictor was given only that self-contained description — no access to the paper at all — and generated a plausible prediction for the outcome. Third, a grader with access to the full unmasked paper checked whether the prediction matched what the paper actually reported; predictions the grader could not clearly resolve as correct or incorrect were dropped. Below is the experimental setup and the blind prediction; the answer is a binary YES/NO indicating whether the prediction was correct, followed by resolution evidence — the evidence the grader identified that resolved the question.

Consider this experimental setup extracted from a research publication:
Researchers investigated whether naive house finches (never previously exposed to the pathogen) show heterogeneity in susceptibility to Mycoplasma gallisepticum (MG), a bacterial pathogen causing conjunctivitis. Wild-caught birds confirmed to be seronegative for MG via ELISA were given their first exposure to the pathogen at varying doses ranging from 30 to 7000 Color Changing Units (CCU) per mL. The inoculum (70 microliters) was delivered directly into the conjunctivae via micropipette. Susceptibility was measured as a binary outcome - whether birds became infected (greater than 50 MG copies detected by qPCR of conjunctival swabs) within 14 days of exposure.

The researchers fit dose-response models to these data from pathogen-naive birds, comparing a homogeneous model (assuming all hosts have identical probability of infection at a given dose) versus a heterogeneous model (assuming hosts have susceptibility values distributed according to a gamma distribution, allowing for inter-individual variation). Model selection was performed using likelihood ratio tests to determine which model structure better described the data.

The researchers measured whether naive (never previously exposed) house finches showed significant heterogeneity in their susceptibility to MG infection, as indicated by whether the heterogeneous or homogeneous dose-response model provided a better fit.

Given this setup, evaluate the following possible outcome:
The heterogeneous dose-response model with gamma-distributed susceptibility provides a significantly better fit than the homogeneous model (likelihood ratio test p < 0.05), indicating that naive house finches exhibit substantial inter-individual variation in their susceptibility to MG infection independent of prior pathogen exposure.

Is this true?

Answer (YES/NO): NO